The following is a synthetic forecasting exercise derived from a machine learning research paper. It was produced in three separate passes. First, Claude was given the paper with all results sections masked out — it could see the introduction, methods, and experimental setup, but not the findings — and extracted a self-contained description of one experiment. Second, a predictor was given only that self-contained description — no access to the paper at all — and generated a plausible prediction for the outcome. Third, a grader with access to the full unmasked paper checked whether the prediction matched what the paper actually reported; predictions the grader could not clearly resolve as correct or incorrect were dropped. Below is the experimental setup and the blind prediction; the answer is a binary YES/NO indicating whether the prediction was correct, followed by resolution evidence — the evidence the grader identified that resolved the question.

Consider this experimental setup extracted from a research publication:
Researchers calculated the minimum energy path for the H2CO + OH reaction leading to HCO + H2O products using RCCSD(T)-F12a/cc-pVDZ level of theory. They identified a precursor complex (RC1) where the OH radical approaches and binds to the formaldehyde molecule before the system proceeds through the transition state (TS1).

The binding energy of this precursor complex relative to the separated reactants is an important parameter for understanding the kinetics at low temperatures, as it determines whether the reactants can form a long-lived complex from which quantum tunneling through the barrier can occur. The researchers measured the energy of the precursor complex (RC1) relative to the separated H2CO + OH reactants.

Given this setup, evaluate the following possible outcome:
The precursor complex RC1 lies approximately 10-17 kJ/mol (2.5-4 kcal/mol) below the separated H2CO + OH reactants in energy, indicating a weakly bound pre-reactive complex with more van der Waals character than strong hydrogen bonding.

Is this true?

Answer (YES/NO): NO